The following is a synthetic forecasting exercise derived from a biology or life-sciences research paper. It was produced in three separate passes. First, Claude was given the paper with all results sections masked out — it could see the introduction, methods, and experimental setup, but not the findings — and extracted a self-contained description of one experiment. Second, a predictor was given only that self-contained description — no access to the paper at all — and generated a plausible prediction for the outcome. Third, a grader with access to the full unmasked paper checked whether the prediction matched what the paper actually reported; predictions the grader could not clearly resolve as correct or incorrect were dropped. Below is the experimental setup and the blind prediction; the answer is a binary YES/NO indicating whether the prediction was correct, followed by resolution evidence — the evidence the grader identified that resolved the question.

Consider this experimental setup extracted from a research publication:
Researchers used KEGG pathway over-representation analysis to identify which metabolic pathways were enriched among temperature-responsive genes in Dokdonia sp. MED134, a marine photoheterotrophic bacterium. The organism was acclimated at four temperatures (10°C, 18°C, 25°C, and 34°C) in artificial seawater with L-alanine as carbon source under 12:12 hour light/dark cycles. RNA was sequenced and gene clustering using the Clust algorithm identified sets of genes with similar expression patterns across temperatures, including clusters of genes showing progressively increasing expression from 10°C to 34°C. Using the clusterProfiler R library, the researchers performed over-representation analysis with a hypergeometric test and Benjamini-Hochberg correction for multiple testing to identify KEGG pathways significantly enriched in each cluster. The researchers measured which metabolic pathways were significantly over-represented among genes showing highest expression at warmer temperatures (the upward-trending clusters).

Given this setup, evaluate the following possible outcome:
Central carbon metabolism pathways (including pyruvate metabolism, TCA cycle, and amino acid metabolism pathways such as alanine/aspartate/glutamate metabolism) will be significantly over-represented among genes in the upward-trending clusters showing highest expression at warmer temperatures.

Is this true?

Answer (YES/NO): NO